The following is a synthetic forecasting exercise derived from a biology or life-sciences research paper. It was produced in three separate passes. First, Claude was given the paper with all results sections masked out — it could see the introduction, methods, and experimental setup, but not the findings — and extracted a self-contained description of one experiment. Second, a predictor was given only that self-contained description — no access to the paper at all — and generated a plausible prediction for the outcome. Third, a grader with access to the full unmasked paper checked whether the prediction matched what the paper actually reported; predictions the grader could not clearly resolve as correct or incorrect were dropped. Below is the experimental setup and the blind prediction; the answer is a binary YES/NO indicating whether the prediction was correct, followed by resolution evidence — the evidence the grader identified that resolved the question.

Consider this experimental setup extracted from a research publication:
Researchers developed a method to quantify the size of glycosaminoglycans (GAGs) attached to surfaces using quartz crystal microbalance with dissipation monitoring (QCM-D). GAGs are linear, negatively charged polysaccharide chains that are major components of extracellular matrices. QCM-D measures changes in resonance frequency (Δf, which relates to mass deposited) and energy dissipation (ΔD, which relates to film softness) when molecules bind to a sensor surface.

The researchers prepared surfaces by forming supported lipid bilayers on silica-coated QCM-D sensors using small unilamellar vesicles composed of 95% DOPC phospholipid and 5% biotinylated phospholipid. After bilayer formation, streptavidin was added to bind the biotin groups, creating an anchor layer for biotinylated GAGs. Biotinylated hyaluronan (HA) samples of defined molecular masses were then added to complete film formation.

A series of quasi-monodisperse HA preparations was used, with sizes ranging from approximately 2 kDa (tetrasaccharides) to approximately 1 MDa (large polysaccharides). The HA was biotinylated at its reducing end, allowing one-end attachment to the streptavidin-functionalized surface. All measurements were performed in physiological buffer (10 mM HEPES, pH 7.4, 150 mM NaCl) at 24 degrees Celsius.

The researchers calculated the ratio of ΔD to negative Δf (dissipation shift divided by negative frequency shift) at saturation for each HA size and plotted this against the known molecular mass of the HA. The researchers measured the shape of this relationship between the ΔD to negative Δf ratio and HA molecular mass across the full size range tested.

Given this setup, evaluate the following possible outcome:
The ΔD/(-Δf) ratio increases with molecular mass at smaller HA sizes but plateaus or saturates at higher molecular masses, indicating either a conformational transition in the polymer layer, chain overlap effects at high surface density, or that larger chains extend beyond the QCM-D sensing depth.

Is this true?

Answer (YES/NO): YES